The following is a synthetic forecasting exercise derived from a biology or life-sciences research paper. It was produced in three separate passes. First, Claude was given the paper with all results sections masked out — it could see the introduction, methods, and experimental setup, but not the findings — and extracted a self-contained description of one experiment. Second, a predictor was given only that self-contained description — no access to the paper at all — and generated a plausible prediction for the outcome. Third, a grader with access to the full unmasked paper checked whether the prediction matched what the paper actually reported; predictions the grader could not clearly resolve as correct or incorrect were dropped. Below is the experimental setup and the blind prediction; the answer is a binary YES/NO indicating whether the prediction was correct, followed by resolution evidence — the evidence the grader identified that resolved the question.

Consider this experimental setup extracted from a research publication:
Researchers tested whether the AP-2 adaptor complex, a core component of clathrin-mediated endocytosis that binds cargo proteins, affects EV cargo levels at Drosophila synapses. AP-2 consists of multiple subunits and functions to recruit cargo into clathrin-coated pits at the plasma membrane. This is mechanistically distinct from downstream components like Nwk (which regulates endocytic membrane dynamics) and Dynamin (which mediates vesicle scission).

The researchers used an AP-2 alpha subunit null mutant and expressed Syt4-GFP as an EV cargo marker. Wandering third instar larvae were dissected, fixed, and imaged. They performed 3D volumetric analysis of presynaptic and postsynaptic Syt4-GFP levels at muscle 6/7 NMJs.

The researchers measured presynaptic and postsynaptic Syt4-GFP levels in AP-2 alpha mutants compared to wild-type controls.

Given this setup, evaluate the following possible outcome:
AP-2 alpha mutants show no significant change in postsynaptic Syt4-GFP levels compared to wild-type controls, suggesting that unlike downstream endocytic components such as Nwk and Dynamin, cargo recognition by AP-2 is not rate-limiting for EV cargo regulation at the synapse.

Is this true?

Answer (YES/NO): YES